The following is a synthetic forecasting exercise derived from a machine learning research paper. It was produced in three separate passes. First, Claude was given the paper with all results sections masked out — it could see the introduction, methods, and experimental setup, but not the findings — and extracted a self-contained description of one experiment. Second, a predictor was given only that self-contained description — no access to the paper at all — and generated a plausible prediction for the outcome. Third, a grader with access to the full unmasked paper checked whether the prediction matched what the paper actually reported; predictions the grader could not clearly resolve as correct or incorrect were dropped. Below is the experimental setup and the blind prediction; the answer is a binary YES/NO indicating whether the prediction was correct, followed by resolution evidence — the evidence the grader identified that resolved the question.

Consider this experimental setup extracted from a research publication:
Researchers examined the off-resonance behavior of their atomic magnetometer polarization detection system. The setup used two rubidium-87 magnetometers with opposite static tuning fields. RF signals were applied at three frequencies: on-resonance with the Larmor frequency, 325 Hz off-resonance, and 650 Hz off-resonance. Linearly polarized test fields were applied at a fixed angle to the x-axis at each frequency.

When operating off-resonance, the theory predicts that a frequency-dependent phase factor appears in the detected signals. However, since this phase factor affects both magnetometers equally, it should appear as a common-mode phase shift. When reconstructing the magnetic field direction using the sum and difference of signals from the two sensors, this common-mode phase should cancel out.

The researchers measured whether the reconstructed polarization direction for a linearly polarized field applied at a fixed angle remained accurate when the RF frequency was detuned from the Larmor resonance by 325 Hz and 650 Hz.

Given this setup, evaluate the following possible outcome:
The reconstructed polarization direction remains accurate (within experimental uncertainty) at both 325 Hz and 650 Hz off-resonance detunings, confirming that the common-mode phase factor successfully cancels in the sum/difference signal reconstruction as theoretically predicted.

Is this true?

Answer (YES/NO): YES